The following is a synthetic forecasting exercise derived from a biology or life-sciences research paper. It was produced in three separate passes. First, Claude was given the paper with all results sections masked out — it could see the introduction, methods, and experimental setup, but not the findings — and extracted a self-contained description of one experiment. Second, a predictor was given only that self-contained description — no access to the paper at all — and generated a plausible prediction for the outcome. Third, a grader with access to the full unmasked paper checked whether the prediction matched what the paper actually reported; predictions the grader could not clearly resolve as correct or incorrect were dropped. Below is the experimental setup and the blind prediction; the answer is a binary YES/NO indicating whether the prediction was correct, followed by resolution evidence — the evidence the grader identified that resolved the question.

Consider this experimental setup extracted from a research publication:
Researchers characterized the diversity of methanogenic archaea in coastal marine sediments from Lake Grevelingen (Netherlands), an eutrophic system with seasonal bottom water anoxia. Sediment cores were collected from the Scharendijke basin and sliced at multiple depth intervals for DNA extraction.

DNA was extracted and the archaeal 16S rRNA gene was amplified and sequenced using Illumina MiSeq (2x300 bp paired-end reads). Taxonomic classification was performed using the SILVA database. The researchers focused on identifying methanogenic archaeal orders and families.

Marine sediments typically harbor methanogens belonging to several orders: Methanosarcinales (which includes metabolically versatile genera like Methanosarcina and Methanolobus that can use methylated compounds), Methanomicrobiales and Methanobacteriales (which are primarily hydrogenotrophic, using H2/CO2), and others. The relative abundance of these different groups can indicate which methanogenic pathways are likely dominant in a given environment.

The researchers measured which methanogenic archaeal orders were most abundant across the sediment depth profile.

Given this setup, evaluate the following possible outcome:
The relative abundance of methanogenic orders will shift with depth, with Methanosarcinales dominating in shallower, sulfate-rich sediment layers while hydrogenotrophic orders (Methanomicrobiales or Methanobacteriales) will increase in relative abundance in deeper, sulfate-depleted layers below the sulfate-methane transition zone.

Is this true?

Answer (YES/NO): YES